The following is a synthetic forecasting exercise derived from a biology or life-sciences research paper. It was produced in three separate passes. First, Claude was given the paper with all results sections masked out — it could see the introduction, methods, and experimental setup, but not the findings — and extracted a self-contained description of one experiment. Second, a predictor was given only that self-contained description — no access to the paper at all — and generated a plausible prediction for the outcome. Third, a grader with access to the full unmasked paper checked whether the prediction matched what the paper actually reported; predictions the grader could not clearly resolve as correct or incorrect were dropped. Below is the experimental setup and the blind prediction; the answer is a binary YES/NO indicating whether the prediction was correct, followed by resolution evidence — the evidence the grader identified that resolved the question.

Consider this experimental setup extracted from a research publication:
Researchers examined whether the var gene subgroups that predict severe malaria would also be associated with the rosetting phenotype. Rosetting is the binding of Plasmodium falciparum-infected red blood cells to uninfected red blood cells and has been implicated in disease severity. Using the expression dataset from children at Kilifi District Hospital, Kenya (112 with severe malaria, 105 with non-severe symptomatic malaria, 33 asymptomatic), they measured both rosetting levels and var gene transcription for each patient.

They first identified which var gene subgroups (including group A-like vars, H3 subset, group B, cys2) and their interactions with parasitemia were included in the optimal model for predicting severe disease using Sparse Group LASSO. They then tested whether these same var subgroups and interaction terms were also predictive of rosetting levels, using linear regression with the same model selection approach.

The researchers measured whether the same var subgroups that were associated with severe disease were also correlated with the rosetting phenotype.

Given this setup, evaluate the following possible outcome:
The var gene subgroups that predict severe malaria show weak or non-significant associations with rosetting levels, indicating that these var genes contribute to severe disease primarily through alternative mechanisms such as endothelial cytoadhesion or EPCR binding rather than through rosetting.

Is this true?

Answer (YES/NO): NO